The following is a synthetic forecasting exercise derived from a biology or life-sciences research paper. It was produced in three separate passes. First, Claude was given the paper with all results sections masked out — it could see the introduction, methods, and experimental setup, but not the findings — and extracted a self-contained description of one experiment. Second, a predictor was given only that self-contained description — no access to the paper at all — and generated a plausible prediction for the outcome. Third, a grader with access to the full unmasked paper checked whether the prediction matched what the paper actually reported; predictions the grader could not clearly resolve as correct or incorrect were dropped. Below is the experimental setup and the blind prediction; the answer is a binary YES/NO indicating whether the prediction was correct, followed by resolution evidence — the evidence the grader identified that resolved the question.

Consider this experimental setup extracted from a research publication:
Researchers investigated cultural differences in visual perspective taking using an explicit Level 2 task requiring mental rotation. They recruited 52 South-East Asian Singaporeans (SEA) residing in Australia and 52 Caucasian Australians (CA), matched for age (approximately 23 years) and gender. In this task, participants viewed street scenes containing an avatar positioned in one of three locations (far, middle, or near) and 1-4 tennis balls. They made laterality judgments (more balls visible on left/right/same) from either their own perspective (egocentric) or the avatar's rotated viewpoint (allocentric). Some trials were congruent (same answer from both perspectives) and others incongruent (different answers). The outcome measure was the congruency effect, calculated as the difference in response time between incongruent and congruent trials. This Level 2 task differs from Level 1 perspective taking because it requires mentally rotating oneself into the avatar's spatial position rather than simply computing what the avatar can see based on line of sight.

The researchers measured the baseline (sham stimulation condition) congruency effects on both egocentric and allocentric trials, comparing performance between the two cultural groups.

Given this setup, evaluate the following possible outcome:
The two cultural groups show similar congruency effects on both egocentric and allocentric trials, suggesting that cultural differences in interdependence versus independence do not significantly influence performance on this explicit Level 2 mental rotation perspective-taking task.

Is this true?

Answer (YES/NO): YES